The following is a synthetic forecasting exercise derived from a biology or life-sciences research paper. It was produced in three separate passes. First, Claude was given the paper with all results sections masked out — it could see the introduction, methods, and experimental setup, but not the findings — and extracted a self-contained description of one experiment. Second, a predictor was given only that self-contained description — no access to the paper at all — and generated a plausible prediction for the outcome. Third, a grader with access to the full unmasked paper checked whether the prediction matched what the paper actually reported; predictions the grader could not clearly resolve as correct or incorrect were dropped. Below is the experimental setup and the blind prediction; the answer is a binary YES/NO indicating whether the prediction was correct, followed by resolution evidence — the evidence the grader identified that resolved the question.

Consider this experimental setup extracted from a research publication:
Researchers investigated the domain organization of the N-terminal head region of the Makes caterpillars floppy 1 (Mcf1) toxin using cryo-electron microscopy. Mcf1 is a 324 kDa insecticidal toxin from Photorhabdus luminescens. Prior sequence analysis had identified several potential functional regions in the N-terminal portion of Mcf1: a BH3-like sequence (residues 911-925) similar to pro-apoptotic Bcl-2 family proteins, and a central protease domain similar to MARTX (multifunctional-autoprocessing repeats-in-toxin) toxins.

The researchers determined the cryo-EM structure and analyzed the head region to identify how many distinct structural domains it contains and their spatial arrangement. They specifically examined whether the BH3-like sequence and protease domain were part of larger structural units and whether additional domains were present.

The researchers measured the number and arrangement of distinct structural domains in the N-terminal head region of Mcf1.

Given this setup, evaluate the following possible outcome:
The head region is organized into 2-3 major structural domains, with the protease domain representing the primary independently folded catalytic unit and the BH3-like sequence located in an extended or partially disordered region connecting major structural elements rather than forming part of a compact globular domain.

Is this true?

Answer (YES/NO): NO